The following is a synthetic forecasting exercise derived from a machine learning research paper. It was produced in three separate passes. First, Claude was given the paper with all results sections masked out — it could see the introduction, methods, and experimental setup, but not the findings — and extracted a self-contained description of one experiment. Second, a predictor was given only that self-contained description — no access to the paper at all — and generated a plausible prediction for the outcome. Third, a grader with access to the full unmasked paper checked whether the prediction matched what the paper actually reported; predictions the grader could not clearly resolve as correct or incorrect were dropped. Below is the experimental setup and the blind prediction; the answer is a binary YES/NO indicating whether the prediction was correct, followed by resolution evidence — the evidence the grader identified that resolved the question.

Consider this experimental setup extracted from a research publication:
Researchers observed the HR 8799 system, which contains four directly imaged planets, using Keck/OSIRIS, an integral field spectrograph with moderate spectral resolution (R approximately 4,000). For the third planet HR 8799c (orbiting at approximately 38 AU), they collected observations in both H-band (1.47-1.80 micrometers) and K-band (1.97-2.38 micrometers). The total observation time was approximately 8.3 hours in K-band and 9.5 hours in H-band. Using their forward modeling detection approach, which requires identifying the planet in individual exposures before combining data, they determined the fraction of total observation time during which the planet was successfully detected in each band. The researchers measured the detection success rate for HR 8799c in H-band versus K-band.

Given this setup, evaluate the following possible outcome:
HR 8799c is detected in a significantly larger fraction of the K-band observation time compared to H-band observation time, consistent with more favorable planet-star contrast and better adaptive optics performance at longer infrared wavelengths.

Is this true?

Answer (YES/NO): YES